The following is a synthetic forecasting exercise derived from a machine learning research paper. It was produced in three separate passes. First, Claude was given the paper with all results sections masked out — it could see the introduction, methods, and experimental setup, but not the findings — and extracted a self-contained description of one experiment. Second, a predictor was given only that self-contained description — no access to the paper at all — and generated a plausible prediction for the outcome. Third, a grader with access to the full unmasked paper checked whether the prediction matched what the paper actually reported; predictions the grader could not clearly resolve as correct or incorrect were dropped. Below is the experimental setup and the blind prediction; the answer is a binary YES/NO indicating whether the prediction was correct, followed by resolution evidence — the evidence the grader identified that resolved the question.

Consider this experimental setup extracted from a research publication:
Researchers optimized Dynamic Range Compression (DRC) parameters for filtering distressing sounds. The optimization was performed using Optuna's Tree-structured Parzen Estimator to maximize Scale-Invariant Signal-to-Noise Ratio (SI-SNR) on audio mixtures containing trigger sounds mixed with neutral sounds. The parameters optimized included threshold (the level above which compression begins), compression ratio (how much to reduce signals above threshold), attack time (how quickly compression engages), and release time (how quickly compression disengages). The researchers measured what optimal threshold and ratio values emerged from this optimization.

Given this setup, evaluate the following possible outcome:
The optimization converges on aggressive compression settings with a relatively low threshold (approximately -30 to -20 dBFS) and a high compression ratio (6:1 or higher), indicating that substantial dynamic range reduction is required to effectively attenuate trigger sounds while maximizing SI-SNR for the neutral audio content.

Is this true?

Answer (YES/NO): NO